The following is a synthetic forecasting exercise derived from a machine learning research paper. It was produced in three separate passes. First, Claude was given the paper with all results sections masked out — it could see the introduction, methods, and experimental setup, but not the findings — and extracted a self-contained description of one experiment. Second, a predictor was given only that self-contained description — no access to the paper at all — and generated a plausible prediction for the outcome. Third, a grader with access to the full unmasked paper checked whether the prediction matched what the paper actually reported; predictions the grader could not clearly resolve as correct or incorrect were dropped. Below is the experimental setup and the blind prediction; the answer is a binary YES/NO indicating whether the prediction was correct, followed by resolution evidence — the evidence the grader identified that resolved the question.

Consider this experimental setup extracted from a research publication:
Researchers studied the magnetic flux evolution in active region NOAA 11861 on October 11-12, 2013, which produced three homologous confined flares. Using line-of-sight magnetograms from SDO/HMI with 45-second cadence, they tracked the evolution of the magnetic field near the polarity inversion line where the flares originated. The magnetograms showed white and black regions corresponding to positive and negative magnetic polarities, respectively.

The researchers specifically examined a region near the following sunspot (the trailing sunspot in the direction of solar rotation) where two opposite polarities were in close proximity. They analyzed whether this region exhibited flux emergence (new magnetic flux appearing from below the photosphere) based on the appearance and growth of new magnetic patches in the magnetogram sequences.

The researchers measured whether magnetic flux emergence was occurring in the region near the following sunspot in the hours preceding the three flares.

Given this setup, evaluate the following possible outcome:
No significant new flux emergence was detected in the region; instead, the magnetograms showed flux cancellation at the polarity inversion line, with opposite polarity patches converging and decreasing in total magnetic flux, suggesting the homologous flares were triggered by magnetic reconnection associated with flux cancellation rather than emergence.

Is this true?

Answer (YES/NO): NO